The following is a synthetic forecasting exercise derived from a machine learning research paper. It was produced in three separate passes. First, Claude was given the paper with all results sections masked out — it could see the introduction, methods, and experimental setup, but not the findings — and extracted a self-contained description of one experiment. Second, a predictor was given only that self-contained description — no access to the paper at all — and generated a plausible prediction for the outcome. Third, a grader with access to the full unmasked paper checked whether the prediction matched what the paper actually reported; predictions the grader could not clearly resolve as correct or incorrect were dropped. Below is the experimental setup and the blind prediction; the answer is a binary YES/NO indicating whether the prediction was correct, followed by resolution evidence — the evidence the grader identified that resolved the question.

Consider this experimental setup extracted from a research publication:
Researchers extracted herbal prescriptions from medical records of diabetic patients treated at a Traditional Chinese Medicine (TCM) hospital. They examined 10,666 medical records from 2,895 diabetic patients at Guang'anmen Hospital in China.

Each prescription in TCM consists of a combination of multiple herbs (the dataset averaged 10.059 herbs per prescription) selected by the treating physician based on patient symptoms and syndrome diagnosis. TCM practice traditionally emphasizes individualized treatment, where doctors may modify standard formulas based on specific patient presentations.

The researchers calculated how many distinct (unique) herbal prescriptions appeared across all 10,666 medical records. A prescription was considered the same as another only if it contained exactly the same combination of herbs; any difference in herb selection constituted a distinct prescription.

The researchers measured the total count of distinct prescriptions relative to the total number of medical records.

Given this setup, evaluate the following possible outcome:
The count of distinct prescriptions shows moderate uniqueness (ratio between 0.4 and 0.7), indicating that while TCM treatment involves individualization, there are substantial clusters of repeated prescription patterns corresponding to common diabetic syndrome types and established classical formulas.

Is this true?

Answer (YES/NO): NO